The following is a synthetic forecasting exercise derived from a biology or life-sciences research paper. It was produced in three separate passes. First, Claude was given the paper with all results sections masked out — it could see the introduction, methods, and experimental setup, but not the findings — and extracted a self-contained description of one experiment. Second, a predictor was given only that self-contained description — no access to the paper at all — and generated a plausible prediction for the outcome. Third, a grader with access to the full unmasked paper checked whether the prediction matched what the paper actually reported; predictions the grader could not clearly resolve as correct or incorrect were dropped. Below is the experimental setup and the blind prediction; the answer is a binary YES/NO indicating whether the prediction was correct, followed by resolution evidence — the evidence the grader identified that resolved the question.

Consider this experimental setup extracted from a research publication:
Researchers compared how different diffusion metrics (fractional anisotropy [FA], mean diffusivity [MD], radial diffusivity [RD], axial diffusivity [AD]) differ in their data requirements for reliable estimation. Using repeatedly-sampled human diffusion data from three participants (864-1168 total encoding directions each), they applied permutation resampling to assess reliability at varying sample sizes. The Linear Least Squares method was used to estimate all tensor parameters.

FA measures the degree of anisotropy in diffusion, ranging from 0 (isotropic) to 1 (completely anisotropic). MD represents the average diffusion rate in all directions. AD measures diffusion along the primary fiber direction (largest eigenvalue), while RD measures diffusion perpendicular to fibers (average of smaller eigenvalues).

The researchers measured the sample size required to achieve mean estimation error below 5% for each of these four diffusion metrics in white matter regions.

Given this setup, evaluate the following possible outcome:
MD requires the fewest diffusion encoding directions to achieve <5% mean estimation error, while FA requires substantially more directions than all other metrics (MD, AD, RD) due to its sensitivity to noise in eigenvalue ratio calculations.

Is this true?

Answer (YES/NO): NO